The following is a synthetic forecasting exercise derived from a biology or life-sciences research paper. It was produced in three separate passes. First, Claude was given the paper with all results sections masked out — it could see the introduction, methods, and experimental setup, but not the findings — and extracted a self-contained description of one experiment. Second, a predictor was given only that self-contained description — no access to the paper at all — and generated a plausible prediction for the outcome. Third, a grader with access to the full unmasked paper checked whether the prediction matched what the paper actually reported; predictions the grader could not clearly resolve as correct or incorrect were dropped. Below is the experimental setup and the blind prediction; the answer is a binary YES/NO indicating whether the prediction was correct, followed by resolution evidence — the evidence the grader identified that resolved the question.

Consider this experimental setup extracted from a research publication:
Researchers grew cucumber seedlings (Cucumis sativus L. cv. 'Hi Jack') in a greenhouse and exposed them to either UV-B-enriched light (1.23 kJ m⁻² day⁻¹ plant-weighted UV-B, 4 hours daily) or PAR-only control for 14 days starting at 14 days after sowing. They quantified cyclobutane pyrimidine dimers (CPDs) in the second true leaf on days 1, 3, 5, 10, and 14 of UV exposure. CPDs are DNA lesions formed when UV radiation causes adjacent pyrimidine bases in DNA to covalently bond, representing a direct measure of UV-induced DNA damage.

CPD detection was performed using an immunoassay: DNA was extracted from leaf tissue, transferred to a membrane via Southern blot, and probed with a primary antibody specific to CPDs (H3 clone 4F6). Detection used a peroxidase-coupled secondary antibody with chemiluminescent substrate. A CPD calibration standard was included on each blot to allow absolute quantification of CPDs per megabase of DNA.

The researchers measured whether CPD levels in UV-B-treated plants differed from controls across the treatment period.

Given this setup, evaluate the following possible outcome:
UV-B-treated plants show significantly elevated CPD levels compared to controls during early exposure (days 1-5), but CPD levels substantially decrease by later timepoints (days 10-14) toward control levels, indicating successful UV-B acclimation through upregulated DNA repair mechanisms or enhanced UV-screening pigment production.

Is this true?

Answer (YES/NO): NO